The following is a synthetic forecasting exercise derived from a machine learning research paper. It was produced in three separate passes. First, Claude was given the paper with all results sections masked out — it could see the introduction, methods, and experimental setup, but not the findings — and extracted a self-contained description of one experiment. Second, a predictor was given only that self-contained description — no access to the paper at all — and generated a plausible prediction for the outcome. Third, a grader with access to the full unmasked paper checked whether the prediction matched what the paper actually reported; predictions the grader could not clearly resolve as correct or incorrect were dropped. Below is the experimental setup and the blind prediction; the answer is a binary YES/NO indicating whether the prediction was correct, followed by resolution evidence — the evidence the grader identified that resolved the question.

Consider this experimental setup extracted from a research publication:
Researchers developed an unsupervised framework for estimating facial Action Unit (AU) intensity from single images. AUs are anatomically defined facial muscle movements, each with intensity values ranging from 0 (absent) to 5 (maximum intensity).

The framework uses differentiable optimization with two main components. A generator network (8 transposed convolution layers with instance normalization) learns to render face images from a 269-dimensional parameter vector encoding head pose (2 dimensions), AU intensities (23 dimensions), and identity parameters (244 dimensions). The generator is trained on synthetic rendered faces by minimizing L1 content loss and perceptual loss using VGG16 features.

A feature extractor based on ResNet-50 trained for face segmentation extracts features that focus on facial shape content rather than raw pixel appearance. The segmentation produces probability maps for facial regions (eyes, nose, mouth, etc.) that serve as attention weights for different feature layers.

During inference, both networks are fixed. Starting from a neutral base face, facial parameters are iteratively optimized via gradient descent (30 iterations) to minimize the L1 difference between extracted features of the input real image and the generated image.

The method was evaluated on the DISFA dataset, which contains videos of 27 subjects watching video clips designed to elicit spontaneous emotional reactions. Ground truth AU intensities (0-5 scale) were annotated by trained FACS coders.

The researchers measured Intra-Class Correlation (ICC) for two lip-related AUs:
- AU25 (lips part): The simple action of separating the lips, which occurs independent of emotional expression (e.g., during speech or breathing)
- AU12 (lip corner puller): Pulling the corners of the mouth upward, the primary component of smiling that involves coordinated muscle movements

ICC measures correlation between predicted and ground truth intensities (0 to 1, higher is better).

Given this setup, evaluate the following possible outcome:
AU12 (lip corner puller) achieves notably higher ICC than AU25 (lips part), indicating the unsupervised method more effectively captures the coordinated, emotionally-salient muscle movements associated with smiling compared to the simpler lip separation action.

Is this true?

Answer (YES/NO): NO